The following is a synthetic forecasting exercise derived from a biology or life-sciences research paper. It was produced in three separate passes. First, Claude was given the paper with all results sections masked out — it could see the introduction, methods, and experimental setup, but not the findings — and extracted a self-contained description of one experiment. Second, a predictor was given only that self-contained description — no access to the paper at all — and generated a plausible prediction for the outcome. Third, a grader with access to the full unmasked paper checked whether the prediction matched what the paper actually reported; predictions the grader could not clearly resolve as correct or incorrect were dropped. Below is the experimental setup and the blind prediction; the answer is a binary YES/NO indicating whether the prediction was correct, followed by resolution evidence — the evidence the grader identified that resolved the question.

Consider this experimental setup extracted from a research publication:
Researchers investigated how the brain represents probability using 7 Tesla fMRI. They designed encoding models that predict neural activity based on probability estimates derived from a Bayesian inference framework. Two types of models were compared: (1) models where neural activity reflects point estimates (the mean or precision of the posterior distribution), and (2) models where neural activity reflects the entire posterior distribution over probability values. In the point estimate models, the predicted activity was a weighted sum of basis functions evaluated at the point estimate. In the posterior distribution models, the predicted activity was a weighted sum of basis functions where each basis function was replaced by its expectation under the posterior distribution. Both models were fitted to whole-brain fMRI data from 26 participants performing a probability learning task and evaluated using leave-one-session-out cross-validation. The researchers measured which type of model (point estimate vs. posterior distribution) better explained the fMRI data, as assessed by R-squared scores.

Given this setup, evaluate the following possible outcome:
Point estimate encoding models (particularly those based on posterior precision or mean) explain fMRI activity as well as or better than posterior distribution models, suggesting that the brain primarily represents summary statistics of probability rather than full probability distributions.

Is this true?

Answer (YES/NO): YES